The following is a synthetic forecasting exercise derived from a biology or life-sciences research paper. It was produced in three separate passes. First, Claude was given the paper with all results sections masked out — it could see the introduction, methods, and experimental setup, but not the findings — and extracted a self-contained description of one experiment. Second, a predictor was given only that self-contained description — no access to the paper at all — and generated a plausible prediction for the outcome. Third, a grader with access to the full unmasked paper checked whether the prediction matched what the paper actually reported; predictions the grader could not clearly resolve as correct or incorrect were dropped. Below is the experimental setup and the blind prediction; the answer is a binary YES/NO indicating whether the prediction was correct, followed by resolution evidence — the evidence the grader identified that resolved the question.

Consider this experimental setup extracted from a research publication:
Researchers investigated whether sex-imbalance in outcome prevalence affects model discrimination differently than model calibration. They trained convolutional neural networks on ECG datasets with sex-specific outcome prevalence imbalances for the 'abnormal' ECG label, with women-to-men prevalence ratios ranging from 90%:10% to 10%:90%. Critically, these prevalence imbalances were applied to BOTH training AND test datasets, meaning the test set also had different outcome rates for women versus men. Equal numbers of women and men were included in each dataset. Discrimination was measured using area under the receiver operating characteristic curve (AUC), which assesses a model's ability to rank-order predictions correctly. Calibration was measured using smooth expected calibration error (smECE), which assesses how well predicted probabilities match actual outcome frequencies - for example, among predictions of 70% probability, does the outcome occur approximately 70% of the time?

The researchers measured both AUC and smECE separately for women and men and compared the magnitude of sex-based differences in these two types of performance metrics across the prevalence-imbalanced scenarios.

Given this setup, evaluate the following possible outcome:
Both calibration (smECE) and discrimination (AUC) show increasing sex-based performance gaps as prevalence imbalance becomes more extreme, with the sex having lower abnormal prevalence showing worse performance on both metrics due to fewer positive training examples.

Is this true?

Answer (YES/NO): NO